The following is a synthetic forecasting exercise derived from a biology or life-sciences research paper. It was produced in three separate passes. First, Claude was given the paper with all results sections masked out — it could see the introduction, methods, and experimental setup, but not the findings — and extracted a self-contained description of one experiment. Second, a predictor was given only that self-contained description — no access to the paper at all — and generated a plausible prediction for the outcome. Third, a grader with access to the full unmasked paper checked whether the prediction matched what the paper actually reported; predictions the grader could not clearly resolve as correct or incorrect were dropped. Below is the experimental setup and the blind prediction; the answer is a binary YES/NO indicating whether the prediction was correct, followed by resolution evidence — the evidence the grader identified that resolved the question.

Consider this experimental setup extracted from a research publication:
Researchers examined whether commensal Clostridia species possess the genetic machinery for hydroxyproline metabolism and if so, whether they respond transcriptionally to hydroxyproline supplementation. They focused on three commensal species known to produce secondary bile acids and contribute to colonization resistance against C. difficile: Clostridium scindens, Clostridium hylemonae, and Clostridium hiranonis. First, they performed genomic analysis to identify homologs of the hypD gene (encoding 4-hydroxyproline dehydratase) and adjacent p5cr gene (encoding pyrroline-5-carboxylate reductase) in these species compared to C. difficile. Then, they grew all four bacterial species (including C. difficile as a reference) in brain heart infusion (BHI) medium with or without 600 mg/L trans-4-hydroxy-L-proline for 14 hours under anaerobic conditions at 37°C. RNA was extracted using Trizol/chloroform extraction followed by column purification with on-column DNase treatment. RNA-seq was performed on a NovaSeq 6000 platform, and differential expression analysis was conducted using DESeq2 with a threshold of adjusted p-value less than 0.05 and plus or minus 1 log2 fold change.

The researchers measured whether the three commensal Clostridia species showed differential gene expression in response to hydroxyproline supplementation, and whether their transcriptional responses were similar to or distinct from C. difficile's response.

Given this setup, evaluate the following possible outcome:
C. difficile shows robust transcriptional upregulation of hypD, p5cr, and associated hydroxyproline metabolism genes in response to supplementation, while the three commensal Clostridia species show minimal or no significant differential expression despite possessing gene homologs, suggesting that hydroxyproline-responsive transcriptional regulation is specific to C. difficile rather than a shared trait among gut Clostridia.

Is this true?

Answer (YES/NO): NO